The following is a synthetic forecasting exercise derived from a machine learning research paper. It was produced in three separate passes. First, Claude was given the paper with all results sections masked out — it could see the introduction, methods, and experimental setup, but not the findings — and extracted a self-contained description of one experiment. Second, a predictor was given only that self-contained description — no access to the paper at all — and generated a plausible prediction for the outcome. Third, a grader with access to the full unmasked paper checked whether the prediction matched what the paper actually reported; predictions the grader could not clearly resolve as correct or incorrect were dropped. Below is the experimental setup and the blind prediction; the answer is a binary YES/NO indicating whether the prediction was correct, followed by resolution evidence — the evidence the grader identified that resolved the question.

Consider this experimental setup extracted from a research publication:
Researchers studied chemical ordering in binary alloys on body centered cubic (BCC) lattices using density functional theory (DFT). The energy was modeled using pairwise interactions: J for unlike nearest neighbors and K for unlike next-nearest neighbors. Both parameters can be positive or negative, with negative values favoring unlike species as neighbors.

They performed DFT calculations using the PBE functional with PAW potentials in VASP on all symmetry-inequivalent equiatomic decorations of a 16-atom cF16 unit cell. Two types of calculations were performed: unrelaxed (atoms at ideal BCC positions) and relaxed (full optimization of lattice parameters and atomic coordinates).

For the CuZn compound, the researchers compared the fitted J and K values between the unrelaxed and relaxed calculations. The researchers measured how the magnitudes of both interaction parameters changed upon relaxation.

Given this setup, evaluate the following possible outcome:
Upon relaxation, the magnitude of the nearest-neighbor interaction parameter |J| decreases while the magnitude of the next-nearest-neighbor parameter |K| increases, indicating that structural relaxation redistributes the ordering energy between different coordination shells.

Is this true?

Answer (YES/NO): NO